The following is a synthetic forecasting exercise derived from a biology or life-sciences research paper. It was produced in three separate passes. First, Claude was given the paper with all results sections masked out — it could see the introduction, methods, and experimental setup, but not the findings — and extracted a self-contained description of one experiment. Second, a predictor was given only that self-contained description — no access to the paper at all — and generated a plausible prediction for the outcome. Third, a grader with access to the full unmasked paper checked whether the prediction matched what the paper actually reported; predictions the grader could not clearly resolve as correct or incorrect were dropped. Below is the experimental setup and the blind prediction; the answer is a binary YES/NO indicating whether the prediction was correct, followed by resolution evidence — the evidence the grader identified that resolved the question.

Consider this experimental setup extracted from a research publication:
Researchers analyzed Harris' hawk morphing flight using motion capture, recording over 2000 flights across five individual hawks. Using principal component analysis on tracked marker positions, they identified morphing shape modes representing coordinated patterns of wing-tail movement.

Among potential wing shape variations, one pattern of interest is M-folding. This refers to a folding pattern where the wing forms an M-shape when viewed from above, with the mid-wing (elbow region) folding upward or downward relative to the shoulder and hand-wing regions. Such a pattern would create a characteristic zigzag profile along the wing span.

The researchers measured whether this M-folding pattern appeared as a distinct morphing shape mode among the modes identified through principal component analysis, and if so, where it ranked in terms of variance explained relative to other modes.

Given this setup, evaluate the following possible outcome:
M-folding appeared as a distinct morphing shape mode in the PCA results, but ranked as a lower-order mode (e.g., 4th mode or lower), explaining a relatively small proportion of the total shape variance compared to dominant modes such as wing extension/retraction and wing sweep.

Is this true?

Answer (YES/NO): YES